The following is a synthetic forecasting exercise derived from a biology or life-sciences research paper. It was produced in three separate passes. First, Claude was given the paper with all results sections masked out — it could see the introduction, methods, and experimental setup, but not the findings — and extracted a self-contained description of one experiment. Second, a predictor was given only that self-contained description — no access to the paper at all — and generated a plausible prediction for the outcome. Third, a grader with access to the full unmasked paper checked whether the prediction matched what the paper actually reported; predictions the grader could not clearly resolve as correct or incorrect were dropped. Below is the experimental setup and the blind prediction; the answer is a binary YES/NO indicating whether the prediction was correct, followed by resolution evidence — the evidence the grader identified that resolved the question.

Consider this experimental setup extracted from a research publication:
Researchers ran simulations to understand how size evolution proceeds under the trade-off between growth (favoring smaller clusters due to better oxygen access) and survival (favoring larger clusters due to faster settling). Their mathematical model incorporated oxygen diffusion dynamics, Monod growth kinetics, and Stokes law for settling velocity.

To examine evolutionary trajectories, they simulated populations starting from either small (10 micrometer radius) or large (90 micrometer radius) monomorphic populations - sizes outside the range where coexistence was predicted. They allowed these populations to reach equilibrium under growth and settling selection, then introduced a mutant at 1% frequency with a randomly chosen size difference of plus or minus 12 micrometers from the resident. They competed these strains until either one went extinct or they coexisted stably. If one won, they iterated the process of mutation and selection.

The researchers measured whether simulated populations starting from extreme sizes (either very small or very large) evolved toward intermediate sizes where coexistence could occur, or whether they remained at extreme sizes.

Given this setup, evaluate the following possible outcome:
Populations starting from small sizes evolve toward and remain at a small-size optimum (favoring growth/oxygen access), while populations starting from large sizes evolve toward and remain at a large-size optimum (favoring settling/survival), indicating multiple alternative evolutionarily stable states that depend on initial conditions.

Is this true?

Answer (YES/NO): NO